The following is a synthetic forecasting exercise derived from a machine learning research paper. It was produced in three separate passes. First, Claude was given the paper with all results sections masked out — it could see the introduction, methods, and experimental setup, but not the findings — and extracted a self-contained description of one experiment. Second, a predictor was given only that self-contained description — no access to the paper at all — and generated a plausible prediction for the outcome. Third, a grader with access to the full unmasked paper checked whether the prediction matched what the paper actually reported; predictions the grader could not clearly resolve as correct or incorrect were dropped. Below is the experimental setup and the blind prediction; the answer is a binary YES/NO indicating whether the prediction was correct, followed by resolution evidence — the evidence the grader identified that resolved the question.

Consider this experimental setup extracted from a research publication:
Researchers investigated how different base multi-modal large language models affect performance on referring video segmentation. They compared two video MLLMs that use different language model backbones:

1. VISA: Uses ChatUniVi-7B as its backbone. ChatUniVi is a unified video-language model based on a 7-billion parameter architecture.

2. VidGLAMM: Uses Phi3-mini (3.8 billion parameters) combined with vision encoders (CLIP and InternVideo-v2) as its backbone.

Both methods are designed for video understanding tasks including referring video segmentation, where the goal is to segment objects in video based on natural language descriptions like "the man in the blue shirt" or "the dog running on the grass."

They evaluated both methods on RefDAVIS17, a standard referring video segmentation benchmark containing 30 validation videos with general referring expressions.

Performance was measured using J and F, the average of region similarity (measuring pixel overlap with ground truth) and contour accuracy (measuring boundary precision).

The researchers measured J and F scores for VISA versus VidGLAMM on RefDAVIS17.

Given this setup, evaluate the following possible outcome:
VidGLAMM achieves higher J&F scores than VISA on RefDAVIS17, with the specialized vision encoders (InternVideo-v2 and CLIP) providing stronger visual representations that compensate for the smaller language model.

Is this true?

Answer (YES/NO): YES